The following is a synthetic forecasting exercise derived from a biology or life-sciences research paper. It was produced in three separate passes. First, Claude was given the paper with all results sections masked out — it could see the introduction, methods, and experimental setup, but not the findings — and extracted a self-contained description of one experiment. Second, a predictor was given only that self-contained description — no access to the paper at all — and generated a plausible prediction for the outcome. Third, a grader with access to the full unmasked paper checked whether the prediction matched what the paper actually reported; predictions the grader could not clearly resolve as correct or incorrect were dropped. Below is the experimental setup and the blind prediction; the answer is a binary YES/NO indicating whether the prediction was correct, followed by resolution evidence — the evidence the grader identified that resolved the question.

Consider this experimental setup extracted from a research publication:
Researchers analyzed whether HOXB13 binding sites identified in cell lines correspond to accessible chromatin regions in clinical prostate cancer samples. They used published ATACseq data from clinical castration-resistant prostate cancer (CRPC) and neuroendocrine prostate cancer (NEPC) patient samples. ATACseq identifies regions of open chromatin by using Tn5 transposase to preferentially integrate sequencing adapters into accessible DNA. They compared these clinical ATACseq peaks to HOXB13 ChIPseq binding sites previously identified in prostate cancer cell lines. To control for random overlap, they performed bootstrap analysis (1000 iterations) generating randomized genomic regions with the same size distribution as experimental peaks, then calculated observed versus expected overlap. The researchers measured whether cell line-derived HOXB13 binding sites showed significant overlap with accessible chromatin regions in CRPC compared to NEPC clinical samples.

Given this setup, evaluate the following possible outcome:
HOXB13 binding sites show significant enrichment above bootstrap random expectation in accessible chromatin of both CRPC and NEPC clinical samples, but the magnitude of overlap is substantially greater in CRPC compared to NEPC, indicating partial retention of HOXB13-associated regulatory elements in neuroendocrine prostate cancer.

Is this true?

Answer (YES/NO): NO